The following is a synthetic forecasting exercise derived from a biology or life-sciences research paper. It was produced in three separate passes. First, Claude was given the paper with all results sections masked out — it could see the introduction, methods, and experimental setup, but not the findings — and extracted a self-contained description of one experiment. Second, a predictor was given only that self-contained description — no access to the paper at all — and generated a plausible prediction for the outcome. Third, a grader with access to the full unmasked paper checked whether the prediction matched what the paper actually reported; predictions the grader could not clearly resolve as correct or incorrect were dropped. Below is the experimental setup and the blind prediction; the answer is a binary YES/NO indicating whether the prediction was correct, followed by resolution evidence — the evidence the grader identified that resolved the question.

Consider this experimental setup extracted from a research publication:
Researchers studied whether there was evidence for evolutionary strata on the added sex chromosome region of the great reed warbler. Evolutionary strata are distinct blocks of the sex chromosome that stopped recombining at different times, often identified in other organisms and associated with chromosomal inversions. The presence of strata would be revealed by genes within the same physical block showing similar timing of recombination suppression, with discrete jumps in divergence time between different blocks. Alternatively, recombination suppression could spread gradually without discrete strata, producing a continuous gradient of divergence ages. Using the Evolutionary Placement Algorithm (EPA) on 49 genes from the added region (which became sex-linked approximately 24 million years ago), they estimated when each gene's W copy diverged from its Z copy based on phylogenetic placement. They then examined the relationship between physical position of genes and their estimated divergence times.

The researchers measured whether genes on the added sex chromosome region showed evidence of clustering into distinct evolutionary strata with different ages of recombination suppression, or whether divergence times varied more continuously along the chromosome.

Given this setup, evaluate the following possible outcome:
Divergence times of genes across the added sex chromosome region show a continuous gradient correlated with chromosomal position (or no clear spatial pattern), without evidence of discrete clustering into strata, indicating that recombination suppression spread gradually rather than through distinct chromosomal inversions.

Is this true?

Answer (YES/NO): YES